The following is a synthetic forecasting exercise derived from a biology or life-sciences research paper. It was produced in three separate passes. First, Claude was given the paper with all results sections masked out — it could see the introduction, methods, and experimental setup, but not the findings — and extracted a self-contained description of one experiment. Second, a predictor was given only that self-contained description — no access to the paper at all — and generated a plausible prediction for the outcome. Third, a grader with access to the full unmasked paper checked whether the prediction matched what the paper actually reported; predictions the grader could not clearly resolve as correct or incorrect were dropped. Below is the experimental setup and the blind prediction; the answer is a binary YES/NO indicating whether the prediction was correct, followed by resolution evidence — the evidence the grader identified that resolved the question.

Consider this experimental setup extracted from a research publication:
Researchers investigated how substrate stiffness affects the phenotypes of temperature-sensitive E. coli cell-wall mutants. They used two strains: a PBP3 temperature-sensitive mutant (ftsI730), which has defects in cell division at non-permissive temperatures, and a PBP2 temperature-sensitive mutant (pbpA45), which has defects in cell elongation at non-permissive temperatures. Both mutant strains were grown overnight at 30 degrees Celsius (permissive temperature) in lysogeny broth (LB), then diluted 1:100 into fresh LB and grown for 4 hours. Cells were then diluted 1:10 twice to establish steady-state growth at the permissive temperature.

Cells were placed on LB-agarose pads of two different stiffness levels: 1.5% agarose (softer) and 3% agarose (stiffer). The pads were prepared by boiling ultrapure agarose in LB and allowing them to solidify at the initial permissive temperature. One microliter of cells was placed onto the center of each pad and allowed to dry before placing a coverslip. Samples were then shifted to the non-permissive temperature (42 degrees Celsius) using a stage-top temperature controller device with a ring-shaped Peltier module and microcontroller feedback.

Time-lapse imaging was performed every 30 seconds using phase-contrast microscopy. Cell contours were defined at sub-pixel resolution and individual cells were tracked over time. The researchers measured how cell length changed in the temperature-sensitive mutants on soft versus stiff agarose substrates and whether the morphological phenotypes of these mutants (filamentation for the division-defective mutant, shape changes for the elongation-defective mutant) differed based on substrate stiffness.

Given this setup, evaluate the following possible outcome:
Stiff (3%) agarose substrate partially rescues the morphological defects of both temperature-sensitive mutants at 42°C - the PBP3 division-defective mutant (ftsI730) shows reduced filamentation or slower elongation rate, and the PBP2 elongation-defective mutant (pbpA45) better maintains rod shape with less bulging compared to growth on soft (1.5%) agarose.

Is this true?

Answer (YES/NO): NO